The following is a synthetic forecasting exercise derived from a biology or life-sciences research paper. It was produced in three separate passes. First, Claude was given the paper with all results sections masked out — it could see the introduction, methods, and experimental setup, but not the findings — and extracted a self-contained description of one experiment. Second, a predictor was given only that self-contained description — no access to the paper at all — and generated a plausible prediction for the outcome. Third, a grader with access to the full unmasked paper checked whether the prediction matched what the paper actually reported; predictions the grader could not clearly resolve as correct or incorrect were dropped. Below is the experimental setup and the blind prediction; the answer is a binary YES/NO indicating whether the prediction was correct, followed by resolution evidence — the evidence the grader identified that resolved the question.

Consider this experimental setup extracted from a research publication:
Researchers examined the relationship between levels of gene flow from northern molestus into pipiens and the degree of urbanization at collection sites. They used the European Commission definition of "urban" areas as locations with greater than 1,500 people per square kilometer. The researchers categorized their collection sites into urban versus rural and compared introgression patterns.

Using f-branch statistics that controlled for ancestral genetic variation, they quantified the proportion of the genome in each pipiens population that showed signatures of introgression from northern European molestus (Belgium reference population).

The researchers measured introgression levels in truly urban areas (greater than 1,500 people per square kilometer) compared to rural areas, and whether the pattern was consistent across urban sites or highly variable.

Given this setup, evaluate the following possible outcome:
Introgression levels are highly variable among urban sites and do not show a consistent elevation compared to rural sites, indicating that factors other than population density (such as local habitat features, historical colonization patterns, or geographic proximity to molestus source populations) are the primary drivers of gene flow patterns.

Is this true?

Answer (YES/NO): NO